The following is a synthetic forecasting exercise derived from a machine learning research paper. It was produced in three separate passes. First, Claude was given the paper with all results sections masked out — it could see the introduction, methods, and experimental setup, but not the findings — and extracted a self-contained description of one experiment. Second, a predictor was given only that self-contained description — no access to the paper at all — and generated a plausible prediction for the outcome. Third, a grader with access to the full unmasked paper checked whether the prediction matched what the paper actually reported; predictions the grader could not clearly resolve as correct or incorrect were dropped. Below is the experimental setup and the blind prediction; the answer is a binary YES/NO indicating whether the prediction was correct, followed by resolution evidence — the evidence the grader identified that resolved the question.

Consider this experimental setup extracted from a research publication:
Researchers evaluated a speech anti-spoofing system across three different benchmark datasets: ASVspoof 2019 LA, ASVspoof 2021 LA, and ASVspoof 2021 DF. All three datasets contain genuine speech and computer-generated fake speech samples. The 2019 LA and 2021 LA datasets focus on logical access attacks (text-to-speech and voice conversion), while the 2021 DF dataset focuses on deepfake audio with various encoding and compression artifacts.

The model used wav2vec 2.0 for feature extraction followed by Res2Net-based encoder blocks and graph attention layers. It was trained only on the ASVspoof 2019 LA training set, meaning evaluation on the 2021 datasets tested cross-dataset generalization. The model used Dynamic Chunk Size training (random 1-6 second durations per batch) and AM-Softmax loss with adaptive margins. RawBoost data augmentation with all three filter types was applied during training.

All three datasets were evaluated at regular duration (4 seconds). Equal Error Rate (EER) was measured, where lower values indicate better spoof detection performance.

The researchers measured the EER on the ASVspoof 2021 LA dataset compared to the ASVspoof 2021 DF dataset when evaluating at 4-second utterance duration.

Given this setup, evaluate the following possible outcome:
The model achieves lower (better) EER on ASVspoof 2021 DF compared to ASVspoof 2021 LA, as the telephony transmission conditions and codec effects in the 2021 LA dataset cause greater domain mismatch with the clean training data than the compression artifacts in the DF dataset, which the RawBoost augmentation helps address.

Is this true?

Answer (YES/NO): NO